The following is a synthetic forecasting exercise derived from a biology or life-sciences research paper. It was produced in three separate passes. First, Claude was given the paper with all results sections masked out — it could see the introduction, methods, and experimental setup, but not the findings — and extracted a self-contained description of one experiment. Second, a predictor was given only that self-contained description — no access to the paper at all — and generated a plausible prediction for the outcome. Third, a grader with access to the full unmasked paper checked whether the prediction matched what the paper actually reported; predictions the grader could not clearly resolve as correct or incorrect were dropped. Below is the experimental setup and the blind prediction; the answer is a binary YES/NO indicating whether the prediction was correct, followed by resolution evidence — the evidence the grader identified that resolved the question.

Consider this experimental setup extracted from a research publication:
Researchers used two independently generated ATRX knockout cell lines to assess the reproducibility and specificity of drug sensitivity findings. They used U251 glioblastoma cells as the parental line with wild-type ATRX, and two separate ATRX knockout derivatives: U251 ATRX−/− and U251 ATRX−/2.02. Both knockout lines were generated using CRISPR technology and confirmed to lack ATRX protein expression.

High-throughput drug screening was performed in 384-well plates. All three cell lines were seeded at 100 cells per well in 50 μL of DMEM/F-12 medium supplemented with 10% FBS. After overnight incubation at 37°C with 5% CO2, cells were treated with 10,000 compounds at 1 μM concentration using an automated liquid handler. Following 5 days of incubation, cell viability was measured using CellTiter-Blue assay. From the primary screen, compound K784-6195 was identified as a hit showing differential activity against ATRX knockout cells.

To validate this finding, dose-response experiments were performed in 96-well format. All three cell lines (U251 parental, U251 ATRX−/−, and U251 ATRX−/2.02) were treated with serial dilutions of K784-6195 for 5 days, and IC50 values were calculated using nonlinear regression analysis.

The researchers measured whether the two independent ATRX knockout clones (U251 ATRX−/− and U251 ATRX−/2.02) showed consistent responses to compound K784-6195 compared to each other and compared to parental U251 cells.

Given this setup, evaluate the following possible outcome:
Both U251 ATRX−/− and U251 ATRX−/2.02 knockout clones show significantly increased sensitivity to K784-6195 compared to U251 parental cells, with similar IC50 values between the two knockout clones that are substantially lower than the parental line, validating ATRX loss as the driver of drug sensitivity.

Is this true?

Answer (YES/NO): YES